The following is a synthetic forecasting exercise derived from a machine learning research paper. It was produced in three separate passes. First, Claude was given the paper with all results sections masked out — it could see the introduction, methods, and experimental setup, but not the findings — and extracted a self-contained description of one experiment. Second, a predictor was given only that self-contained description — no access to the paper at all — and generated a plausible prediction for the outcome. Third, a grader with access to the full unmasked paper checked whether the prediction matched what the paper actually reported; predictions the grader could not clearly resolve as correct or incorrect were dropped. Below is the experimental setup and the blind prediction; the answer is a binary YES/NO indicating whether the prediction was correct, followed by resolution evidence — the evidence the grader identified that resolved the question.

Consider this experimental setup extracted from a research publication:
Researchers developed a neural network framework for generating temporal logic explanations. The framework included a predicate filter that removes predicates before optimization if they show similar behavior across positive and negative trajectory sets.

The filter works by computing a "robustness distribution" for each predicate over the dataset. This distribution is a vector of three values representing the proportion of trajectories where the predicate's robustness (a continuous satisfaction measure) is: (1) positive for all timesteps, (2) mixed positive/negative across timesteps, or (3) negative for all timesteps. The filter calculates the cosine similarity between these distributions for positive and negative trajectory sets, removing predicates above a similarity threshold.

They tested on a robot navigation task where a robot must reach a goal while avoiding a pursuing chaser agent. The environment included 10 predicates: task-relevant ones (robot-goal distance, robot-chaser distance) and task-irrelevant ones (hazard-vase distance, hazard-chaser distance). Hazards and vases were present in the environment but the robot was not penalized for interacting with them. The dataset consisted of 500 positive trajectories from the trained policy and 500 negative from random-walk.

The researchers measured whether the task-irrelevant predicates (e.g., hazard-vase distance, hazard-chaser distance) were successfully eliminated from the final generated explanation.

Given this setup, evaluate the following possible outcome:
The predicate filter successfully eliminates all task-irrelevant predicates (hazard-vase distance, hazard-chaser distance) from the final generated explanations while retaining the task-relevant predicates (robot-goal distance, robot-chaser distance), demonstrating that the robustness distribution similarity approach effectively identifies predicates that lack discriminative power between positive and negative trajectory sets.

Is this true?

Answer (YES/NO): YES